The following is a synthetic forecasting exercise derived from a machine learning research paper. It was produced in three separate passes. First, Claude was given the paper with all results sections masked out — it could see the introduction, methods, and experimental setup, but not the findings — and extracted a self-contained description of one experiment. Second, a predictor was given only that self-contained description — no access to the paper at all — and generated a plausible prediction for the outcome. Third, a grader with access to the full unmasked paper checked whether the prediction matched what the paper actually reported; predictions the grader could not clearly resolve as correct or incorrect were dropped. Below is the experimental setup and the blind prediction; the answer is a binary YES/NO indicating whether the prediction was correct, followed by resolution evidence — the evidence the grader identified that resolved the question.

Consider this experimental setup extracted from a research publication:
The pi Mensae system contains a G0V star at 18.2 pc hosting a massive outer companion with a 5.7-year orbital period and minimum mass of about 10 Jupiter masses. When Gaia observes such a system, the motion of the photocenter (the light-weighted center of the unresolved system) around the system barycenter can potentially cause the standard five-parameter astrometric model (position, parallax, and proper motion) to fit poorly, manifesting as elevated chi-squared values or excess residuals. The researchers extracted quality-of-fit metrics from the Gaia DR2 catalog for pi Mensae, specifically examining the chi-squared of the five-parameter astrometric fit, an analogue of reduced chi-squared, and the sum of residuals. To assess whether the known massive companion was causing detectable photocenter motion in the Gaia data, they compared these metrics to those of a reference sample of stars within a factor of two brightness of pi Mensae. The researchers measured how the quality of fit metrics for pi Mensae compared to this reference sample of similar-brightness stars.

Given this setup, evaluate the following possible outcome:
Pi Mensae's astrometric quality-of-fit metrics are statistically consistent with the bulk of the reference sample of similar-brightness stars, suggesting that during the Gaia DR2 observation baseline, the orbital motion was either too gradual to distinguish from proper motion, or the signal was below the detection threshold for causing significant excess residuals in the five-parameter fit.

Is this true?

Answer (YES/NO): YES